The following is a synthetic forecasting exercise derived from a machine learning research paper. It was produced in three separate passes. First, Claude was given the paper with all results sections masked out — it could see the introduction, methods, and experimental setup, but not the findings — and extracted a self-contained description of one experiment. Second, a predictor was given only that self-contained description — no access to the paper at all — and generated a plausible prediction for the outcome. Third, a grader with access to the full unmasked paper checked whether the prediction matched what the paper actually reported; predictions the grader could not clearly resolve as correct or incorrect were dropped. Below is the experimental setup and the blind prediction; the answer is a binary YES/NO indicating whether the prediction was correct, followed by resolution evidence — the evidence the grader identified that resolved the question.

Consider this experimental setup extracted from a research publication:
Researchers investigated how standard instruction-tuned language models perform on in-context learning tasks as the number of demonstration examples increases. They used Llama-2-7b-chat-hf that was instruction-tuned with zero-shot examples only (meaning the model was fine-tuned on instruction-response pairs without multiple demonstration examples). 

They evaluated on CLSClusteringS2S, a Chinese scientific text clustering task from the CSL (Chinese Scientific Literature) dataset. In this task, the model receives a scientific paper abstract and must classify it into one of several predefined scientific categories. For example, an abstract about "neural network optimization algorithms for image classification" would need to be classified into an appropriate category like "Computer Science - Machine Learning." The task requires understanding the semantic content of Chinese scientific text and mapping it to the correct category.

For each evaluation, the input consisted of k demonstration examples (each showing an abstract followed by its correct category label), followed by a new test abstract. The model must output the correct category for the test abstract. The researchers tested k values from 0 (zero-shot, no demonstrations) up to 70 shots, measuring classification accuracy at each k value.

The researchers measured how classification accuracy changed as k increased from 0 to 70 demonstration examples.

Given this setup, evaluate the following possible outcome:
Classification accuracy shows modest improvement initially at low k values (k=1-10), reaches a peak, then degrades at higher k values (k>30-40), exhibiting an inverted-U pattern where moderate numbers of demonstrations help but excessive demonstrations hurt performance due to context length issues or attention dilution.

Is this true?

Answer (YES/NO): NO